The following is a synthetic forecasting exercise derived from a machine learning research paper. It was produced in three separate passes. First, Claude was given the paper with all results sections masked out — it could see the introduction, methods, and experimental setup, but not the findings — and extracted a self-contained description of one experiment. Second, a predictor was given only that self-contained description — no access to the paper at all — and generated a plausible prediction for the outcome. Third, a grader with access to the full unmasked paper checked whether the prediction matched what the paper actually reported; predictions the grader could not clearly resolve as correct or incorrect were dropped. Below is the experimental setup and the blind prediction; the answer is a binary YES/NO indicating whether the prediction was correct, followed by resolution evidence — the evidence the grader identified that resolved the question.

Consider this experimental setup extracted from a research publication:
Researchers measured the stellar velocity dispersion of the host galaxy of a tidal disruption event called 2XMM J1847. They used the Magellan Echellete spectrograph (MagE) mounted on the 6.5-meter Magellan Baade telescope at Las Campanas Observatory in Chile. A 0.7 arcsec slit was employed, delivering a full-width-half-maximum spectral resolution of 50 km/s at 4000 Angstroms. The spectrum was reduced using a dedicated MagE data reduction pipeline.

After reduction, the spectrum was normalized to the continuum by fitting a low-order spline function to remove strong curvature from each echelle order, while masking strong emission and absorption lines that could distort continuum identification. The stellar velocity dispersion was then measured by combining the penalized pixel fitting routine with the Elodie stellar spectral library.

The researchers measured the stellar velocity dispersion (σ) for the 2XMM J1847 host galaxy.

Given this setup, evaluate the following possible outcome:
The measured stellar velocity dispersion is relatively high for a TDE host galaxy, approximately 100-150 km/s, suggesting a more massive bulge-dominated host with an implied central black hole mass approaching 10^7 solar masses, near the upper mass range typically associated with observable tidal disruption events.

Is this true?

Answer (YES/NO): NO